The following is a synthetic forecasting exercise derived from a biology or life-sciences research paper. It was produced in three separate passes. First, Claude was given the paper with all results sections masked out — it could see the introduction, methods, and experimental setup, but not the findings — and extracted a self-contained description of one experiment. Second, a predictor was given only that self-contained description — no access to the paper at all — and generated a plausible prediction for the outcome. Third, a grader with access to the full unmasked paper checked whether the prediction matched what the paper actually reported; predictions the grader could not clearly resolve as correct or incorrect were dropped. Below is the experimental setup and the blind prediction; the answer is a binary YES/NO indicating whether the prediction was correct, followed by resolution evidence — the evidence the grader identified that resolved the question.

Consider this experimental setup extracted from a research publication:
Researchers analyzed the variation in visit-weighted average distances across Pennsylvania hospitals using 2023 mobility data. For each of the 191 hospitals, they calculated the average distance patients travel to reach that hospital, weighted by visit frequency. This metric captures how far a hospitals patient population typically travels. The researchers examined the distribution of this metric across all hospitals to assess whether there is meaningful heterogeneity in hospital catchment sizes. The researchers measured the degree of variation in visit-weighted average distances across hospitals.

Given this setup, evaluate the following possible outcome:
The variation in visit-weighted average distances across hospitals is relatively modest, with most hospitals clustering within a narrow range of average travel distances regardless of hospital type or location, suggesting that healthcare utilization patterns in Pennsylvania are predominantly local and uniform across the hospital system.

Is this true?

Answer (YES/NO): NO